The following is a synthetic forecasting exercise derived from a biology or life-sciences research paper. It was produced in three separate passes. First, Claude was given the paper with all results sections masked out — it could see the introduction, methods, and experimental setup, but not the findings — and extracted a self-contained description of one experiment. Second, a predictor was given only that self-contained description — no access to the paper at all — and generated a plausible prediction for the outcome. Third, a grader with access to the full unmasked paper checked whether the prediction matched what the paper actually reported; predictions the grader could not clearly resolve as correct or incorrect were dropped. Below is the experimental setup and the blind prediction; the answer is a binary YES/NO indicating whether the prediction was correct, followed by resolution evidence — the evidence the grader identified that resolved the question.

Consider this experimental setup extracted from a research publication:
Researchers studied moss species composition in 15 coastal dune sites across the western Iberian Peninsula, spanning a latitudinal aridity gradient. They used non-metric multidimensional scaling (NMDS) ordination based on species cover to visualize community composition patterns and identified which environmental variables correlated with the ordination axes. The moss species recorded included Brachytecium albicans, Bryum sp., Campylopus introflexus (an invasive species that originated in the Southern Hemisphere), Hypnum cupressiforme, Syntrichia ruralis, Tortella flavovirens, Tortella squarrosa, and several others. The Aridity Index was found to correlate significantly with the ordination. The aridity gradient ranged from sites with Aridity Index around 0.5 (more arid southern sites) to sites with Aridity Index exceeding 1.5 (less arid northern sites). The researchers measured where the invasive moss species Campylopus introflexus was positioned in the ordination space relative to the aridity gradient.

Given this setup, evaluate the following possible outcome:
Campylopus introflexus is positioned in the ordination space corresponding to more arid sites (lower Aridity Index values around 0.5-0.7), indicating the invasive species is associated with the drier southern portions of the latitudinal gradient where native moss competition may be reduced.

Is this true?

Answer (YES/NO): NO